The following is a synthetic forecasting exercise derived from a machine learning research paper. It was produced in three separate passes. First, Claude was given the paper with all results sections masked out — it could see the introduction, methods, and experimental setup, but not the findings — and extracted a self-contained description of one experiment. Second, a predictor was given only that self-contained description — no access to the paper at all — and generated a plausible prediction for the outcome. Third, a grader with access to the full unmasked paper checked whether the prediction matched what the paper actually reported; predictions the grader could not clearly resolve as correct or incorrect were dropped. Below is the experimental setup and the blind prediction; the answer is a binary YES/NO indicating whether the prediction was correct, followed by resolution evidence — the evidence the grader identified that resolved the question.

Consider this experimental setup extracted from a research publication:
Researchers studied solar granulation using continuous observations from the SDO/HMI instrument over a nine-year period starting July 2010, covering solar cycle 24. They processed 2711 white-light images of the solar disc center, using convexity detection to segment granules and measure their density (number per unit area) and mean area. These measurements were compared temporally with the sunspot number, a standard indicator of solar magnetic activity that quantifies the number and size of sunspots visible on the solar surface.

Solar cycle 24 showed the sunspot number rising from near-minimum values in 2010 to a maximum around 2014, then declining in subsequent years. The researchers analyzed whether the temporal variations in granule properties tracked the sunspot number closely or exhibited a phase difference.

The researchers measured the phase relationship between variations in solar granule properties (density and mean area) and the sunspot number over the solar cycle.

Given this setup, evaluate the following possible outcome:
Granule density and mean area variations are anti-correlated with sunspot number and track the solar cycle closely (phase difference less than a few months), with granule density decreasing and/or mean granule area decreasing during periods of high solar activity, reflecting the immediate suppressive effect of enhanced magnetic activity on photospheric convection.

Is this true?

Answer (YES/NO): NO